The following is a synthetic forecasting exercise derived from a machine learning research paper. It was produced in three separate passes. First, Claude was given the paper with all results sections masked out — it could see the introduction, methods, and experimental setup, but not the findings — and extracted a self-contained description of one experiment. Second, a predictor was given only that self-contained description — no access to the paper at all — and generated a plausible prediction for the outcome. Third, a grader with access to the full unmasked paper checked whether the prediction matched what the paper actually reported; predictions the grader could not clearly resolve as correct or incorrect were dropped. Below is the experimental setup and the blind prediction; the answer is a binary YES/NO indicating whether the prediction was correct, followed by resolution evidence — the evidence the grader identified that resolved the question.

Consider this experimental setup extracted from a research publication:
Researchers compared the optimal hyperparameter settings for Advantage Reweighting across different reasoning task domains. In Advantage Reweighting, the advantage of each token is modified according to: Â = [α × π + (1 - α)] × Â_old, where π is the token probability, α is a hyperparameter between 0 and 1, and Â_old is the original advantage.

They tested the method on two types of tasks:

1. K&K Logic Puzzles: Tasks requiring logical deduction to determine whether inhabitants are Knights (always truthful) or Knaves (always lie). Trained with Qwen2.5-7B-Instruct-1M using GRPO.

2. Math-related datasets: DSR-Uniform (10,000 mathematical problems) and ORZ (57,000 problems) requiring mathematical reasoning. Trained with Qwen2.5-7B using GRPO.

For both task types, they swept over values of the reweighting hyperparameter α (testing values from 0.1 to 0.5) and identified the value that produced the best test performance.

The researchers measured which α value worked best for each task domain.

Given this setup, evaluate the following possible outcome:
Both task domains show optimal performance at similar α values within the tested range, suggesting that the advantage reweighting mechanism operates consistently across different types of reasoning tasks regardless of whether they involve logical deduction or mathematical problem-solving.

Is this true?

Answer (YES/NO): NO